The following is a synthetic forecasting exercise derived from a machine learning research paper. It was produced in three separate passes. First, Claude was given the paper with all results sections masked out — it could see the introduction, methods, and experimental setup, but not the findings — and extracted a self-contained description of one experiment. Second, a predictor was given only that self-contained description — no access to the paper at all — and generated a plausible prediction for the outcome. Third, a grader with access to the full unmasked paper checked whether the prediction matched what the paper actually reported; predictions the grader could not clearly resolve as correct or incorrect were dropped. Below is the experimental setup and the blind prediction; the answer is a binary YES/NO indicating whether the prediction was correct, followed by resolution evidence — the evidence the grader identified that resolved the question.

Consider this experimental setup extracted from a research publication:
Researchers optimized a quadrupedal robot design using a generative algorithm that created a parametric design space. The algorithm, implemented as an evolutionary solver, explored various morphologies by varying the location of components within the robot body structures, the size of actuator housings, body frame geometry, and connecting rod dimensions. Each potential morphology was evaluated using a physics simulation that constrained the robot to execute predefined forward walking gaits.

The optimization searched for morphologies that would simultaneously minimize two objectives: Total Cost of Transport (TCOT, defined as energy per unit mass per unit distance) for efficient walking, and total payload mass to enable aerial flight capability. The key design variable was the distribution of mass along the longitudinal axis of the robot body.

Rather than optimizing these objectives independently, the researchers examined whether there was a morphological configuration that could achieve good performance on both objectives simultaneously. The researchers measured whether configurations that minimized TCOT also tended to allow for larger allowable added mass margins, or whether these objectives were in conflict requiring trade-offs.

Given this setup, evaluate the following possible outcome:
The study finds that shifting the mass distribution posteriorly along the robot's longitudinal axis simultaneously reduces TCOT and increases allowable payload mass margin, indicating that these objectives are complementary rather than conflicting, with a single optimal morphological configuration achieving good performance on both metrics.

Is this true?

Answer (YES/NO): NO